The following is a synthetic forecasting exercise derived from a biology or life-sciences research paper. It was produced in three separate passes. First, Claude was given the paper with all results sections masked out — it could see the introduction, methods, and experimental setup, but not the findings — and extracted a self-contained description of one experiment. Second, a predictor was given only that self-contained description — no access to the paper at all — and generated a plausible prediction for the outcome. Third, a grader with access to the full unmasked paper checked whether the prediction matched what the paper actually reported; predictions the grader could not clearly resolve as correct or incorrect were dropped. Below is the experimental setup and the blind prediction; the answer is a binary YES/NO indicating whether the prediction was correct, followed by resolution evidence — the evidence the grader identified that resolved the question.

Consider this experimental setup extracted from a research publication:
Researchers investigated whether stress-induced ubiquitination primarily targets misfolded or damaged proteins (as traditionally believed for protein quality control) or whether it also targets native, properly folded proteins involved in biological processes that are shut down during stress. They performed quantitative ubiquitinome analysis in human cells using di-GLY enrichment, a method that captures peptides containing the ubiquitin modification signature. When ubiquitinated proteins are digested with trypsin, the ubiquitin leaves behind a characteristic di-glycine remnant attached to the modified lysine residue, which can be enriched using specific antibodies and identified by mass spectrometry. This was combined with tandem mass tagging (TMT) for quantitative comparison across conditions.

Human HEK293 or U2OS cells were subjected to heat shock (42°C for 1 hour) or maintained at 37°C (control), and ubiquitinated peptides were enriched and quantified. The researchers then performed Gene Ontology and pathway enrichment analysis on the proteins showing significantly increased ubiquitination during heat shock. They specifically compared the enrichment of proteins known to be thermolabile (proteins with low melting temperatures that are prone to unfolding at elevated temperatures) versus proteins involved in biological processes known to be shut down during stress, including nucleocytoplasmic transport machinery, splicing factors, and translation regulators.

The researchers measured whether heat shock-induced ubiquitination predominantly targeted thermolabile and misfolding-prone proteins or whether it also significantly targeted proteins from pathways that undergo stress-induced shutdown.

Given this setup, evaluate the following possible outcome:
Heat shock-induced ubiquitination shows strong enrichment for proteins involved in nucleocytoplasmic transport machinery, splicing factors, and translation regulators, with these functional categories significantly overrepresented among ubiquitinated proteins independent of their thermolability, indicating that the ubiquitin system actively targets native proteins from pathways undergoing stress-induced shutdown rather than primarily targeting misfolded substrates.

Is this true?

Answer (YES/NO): YES